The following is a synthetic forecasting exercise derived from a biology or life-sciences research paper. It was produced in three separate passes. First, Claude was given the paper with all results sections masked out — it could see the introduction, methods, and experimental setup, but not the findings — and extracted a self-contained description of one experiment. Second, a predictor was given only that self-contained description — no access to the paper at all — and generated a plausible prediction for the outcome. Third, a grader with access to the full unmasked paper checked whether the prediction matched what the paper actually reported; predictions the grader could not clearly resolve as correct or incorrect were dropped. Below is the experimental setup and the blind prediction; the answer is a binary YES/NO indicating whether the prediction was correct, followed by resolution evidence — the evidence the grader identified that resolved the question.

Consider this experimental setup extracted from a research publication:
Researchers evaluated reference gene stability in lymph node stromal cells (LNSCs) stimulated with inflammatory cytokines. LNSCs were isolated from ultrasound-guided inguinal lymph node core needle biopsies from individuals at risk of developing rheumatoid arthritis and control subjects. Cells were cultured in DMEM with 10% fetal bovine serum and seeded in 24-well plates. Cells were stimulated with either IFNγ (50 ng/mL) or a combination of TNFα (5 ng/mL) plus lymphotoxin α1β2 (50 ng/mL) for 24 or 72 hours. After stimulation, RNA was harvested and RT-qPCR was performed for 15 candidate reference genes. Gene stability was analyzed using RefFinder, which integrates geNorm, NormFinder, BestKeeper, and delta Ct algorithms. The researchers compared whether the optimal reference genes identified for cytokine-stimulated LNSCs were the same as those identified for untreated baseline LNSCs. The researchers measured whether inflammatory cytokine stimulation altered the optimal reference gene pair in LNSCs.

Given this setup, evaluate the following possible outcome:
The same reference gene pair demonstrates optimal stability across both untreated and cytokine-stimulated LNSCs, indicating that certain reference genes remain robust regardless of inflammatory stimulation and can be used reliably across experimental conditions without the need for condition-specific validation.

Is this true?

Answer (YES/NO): YES